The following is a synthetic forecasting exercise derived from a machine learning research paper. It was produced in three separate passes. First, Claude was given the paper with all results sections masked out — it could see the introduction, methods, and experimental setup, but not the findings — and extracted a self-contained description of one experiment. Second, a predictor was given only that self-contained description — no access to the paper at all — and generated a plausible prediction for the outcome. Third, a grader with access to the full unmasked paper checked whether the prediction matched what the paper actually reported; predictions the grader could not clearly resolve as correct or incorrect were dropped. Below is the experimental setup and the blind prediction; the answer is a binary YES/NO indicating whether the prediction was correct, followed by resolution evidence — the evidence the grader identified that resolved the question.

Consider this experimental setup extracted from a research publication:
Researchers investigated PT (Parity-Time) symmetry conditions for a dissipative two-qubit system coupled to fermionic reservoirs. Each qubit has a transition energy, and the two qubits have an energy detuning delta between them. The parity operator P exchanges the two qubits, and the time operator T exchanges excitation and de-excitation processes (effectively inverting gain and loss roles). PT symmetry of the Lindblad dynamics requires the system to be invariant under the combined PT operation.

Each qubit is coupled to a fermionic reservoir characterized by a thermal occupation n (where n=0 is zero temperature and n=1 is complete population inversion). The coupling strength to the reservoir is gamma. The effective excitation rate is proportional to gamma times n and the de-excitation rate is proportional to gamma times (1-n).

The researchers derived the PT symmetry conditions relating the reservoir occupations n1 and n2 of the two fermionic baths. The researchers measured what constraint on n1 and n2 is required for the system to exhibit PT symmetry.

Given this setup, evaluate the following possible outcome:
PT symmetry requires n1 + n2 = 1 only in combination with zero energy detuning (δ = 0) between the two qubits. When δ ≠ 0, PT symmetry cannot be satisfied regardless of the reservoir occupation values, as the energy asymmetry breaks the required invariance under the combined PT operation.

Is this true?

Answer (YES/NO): NO